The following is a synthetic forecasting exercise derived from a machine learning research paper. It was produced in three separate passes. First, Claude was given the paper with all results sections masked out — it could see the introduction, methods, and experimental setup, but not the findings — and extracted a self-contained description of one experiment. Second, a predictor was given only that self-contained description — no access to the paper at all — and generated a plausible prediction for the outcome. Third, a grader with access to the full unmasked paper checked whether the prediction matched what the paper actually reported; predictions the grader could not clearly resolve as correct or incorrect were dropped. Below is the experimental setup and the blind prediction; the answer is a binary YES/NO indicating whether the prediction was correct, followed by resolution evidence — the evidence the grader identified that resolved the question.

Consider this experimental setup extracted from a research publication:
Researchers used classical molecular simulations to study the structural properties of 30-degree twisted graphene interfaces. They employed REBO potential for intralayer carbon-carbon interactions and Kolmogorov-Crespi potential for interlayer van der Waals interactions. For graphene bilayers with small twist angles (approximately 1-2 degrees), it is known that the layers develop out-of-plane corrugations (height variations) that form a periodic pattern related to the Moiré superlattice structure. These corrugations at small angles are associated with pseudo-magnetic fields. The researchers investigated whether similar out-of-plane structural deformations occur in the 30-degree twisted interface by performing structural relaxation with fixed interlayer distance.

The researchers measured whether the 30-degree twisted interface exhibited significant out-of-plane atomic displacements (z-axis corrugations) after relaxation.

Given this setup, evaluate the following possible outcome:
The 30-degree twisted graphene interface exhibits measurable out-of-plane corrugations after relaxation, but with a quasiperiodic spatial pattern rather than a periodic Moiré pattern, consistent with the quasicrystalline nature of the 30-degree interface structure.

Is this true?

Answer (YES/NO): NO